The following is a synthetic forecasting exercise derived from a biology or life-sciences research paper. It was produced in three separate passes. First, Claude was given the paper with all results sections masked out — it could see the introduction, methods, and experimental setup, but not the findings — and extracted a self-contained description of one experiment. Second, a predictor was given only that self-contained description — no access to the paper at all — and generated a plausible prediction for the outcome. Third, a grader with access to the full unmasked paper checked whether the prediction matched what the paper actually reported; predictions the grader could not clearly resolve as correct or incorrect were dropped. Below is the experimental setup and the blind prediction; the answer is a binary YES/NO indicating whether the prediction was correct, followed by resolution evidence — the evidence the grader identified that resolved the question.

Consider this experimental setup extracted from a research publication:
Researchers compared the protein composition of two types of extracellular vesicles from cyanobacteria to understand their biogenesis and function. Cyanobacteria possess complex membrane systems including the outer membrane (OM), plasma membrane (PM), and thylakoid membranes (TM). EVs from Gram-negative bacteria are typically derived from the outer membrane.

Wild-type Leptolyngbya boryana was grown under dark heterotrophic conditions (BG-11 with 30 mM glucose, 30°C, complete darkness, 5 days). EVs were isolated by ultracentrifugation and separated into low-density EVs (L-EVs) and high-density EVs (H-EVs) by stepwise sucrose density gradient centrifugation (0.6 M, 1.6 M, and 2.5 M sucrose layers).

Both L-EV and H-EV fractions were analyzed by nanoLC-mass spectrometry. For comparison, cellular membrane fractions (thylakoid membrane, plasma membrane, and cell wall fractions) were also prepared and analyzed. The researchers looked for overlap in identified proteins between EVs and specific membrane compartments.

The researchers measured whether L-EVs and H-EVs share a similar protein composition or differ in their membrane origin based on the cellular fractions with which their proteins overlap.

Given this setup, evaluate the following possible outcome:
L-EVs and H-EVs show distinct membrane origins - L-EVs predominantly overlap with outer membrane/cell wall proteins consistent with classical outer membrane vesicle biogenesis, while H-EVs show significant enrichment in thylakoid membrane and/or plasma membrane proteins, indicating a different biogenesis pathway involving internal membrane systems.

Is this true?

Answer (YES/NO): NO